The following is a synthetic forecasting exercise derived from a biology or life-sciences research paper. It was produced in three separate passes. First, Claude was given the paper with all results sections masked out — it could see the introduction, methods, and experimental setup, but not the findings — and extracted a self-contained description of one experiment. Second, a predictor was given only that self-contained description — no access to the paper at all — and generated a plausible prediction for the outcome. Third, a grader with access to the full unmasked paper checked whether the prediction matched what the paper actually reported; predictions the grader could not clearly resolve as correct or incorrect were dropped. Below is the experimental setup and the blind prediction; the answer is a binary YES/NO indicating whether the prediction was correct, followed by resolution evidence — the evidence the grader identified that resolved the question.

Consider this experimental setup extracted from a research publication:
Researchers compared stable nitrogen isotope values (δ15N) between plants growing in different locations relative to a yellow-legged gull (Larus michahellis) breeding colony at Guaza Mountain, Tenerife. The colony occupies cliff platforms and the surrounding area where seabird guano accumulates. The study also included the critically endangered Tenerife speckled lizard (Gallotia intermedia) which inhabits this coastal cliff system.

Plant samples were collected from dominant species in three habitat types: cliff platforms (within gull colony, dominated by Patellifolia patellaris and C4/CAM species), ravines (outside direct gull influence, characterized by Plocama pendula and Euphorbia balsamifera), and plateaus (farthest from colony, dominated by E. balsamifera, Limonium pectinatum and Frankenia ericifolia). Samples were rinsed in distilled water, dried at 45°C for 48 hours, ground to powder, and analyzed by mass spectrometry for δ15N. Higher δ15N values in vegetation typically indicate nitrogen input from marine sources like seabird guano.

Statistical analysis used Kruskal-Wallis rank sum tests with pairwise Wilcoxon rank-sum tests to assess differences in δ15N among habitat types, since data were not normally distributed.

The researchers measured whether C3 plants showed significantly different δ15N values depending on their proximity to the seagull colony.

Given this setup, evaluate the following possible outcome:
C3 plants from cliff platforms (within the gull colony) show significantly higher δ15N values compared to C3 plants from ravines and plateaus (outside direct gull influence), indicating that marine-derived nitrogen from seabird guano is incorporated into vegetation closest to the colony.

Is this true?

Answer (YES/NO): YES